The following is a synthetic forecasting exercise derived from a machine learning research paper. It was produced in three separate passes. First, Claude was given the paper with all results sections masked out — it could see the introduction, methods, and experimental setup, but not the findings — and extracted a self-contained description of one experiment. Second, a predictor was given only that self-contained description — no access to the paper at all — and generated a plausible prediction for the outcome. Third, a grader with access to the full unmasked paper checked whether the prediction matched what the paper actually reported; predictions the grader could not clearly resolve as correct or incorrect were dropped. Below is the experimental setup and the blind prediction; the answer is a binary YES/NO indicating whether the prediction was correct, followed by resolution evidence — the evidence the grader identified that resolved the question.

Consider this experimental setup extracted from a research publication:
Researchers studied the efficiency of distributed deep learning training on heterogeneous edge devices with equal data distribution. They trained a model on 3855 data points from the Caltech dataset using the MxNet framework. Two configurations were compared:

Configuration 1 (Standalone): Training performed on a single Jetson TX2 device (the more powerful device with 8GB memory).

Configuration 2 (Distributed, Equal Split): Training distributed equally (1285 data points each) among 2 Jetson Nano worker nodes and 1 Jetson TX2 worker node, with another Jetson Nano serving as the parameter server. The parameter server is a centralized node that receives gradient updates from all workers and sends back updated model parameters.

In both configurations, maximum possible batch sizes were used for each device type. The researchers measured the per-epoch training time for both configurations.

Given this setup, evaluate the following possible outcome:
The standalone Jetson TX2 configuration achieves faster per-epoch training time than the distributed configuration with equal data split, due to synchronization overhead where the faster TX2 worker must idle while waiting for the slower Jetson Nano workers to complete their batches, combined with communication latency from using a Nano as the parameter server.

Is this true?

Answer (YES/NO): YES